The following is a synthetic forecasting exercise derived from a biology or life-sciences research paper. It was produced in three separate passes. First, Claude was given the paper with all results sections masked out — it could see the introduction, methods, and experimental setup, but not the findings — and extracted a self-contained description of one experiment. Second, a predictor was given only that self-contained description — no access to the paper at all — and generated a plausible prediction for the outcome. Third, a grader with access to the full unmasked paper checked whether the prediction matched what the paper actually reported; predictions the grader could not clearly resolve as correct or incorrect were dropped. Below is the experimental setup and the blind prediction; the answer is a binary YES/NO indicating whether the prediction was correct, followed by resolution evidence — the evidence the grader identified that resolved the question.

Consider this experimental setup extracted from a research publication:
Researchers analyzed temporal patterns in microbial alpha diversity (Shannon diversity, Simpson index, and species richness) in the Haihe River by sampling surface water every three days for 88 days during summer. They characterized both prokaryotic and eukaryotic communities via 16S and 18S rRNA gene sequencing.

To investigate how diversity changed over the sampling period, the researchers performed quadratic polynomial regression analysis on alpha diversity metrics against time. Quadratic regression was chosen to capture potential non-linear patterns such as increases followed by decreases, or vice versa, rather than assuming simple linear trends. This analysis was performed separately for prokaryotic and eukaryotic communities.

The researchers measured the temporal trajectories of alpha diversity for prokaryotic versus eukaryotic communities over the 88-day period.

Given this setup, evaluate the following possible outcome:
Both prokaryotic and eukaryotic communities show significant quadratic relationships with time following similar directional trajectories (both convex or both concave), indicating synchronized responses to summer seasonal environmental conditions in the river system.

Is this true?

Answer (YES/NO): NO